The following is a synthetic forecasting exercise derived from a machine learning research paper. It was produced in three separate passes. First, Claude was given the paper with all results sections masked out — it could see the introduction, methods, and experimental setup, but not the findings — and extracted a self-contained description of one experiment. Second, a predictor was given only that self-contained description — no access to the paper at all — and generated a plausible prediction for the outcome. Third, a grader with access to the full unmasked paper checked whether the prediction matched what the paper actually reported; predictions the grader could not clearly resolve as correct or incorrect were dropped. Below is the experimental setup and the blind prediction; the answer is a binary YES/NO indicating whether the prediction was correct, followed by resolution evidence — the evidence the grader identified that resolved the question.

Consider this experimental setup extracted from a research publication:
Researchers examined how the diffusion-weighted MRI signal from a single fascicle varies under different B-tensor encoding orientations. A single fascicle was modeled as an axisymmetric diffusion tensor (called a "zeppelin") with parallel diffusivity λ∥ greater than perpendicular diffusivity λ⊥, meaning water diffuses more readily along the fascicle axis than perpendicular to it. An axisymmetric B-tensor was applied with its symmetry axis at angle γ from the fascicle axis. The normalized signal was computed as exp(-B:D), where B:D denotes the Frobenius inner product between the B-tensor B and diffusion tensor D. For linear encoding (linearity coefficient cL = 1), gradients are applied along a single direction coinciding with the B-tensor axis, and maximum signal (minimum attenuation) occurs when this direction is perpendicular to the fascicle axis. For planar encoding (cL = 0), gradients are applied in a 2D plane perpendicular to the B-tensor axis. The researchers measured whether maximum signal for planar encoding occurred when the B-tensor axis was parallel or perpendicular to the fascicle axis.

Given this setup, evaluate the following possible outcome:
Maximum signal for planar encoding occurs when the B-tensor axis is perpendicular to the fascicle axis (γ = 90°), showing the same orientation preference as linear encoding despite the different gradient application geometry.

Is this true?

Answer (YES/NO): NO